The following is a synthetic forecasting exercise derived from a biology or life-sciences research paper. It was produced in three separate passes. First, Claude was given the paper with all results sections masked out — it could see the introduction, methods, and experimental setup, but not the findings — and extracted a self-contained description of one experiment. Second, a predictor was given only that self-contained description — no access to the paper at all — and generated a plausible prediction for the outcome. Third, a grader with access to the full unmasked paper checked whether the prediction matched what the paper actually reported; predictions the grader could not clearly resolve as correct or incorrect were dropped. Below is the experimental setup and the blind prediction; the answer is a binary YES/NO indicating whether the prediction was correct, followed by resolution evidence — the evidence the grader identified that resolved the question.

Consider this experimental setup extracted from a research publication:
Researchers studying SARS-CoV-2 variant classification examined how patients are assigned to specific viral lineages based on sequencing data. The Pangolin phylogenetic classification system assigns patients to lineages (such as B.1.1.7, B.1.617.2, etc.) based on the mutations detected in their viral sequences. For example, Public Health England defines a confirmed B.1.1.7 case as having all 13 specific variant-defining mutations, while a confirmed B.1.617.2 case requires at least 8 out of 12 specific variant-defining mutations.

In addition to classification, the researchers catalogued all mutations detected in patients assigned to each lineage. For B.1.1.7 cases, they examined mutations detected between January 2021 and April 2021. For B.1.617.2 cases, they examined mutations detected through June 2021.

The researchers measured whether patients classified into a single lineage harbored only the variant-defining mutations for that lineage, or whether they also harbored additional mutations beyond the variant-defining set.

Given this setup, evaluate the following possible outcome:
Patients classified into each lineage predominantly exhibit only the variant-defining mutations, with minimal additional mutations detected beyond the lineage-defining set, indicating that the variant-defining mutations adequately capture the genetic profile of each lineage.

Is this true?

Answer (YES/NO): NO